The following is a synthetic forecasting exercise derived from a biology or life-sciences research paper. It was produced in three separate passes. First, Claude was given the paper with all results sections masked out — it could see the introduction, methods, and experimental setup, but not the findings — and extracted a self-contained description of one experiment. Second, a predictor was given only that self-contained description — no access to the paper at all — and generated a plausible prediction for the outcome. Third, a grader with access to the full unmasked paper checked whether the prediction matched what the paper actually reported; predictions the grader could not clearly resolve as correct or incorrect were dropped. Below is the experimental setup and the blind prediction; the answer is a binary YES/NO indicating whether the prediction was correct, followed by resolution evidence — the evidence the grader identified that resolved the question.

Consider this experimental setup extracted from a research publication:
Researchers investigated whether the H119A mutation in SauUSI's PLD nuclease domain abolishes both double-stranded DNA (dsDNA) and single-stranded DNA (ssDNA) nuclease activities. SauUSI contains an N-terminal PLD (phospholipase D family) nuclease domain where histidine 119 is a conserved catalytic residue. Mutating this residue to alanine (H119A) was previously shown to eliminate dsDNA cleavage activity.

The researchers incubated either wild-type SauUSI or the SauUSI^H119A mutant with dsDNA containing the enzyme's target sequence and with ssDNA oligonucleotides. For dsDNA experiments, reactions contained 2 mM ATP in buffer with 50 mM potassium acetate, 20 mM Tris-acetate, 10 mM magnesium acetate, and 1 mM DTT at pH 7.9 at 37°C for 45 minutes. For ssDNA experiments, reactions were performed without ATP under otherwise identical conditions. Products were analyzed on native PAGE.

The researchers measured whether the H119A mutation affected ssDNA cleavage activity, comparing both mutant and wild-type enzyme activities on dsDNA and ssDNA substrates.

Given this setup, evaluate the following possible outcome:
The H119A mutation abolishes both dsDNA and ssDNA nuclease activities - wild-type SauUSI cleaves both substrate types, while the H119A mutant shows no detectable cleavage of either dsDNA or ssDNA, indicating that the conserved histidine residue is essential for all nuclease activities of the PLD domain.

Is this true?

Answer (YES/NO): YES